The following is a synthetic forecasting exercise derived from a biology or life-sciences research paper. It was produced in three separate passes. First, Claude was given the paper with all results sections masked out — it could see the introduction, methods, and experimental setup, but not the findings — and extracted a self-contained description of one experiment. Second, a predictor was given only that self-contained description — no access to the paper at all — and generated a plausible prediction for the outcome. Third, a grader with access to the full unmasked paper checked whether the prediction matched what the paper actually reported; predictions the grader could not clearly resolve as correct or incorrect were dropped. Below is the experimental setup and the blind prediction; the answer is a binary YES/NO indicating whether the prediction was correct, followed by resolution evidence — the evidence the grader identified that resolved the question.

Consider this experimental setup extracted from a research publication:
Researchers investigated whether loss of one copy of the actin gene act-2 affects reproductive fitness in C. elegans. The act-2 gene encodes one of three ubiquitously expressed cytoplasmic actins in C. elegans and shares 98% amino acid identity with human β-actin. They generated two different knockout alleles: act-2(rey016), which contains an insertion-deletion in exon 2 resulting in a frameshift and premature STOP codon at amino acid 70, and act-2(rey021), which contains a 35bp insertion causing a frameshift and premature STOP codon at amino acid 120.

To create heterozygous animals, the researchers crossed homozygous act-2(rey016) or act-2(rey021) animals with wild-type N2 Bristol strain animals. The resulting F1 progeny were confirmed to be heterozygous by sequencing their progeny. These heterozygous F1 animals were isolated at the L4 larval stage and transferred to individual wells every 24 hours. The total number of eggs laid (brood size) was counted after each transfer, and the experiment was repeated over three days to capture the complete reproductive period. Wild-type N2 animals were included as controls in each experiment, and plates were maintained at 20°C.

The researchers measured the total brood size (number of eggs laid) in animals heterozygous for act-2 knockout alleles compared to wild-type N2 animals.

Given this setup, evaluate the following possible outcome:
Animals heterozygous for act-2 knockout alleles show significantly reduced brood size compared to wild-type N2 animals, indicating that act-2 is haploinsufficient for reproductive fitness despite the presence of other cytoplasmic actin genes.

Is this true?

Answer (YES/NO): YES